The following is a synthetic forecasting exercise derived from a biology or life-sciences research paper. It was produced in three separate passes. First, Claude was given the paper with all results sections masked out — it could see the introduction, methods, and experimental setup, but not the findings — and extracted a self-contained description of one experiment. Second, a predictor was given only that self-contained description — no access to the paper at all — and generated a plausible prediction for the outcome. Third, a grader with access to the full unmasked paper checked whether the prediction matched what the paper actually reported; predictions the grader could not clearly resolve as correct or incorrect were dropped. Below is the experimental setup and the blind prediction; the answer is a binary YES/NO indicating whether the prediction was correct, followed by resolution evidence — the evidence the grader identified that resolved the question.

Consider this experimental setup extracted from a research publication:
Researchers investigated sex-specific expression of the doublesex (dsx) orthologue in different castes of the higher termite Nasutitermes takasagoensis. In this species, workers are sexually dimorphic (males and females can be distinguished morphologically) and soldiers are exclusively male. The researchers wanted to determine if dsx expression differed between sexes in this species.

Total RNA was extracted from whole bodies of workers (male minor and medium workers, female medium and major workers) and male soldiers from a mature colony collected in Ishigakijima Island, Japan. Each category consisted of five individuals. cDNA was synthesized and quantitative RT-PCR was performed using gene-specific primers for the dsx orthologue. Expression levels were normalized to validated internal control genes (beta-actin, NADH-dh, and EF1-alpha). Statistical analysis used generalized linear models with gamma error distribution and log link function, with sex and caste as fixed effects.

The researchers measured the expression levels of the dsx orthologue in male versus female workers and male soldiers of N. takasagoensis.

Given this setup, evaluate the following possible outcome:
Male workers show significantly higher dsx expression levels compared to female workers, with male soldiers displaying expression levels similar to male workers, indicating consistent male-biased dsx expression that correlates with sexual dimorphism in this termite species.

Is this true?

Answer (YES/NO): YES